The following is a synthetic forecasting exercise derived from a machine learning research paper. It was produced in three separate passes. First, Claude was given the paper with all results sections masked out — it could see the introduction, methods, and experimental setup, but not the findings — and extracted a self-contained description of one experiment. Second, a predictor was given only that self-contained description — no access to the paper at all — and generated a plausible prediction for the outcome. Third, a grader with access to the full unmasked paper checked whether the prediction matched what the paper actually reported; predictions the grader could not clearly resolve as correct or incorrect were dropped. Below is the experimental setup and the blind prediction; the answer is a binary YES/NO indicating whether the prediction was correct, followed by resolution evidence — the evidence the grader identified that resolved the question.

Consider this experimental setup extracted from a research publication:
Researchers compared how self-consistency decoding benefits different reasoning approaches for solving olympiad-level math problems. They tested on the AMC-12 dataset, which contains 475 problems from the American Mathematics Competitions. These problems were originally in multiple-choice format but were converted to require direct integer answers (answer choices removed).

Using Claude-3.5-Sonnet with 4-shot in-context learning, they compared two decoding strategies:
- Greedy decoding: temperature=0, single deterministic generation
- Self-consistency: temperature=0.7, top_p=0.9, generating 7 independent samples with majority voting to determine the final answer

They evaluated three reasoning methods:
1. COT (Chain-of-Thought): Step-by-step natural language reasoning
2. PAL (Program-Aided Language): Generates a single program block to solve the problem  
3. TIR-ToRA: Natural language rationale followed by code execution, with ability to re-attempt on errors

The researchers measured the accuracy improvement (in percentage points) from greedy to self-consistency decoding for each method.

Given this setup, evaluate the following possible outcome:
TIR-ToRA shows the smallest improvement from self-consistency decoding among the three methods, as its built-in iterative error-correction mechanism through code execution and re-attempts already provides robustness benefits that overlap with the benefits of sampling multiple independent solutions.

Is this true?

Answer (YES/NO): NO